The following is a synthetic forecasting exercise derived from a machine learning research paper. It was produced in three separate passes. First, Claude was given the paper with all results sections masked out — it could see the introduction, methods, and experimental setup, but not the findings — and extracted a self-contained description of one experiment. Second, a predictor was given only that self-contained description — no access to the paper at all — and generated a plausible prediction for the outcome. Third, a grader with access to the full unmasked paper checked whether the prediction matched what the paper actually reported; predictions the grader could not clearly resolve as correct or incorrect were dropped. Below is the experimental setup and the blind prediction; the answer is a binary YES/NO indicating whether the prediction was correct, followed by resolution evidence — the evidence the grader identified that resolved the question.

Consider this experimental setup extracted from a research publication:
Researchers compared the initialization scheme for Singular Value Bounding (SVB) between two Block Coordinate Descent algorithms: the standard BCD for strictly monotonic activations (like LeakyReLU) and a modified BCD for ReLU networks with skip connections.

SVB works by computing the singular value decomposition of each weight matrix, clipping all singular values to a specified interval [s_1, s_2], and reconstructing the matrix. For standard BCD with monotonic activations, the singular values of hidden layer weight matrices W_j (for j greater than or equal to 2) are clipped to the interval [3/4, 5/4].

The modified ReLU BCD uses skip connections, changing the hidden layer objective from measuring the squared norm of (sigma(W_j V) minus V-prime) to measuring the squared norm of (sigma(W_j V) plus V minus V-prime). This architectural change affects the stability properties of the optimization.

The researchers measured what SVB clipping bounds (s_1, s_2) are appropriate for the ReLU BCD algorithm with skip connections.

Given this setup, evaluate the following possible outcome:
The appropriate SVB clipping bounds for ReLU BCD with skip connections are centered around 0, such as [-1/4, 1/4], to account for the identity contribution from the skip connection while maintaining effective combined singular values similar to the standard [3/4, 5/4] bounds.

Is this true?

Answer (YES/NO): NO